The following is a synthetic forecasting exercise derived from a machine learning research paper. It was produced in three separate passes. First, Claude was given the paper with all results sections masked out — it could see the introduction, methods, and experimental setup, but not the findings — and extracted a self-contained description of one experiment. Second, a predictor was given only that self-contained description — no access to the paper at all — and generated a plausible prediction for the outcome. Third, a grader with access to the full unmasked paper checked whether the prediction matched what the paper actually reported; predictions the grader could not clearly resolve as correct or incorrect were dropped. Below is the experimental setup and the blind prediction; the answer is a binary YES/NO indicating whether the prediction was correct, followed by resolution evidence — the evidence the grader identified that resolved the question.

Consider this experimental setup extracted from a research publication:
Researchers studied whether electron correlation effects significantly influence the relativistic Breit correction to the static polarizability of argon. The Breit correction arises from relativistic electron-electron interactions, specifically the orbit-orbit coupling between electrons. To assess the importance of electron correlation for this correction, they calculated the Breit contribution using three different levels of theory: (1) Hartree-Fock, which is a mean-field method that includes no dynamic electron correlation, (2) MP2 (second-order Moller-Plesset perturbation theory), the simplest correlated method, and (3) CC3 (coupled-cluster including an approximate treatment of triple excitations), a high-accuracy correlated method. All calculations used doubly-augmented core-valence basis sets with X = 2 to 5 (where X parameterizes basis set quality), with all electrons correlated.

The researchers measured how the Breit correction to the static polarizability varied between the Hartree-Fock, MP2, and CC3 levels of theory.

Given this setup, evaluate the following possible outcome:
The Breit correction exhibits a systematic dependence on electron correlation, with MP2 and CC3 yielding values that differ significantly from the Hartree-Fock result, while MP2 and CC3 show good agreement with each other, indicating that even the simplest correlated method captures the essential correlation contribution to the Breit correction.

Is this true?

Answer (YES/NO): NO